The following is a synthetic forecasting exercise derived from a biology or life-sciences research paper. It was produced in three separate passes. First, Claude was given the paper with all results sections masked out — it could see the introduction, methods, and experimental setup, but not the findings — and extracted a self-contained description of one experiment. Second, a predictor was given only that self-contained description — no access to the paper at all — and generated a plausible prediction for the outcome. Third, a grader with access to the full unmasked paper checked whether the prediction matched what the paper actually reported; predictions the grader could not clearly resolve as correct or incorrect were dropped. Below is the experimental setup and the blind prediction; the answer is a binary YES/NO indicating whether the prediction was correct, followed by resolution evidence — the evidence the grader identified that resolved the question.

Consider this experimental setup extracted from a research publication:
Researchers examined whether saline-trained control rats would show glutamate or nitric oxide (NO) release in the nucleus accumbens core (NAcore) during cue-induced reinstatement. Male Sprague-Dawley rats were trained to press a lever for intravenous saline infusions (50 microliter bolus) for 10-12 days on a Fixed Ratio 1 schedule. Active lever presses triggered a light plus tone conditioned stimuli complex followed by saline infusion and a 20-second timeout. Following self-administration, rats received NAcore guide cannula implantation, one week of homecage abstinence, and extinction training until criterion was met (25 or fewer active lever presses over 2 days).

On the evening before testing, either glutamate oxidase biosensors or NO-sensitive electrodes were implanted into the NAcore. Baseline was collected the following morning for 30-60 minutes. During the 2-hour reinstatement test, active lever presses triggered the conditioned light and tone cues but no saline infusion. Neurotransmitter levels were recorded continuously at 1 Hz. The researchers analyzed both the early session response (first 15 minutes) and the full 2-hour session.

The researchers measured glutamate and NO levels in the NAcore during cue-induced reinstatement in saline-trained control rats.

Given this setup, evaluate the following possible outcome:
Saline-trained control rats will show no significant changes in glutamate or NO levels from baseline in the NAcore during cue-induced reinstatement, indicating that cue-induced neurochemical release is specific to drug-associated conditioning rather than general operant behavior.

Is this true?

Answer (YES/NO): NO